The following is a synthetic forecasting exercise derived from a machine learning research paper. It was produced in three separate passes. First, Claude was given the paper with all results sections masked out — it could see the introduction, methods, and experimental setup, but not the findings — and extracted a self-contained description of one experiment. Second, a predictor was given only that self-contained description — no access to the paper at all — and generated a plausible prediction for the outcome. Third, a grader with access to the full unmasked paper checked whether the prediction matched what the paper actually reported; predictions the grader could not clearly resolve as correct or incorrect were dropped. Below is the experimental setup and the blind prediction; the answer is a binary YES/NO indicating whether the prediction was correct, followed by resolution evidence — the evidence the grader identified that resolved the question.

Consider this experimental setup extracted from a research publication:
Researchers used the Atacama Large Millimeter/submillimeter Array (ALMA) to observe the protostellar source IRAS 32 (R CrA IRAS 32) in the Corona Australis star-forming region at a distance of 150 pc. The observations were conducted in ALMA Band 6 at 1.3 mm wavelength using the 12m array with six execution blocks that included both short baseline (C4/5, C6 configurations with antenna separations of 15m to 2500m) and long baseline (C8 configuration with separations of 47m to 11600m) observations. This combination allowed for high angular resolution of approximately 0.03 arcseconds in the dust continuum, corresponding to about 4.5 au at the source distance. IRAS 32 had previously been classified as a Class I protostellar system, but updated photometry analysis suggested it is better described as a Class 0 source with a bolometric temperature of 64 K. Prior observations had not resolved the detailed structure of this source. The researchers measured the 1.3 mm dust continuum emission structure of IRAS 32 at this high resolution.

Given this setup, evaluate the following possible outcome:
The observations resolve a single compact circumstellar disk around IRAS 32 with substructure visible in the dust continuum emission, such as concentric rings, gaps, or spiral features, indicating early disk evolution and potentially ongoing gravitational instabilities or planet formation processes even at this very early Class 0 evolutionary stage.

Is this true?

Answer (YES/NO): NO